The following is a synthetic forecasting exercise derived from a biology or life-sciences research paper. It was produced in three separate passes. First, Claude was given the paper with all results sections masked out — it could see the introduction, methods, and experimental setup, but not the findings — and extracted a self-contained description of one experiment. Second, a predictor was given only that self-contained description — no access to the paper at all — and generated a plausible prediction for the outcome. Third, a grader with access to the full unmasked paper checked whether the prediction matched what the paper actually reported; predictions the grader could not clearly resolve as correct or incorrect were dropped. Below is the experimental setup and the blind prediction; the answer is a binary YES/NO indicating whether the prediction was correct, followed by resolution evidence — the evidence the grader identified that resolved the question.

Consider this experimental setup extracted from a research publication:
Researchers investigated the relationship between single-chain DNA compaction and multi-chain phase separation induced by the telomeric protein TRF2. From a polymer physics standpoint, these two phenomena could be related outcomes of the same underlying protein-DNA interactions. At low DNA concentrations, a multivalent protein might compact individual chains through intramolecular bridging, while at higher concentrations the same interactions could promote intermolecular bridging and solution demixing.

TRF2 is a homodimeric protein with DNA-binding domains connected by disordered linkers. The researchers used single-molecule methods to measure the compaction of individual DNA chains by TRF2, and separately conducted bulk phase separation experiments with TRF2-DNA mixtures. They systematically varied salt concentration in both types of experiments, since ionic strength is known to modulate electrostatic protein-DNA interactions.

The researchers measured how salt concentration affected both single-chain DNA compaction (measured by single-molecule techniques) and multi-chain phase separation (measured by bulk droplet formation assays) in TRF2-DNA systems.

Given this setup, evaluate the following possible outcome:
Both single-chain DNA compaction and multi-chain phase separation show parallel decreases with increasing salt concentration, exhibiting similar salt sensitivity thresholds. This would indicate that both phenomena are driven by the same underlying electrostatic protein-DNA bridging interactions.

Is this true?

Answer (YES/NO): YES